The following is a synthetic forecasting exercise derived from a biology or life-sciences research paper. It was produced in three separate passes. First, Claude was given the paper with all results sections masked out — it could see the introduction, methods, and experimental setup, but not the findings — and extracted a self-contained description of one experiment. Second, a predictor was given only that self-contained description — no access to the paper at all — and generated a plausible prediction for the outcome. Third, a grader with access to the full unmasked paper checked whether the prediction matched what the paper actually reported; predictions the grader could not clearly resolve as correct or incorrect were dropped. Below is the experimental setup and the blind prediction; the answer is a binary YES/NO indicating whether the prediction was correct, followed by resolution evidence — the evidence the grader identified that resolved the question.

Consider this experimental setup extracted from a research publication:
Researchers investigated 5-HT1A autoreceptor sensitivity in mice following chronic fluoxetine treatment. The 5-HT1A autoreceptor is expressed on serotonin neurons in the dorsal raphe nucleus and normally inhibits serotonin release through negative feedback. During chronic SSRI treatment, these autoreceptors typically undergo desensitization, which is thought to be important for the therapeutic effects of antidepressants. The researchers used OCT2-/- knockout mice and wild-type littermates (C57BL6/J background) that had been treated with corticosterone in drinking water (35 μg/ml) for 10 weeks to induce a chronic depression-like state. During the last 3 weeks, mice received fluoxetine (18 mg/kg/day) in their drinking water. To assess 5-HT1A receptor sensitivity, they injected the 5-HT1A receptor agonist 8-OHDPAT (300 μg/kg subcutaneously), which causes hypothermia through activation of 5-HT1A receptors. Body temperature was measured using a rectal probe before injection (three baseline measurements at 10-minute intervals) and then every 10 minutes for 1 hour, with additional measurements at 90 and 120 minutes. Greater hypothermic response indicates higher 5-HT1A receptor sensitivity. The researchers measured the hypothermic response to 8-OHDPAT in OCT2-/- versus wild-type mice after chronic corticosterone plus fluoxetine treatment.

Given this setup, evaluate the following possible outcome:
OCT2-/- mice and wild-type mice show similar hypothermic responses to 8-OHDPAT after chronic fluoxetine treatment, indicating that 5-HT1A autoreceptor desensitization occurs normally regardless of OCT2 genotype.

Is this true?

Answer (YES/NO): YES